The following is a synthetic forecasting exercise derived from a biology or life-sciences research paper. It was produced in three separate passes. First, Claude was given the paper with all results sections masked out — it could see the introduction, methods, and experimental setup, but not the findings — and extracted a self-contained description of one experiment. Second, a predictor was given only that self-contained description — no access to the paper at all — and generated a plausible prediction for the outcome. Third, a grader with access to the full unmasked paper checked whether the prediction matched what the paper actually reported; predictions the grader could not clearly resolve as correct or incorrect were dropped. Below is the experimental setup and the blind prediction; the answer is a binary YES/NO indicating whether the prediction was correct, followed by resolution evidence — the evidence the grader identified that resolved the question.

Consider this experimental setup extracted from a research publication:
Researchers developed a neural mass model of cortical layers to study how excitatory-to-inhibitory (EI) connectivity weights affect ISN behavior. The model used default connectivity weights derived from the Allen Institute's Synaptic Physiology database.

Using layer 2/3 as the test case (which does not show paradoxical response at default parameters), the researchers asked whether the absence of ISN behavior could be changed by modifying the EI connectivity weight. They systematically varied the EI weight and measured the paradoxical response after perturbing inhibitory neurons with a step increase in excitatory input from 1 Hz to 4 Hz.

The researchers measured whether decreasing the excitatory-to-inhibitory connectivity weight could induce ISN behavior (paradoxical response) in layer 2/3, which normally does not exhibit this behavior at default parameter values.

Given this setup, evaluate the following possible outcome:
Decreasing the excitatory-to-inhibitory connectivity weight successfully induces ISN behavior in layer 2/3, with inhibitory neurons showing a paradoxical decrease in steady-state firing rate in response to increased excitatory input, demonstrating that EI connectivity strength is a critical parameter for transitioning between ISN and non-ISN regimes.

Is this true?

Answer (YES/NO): YES